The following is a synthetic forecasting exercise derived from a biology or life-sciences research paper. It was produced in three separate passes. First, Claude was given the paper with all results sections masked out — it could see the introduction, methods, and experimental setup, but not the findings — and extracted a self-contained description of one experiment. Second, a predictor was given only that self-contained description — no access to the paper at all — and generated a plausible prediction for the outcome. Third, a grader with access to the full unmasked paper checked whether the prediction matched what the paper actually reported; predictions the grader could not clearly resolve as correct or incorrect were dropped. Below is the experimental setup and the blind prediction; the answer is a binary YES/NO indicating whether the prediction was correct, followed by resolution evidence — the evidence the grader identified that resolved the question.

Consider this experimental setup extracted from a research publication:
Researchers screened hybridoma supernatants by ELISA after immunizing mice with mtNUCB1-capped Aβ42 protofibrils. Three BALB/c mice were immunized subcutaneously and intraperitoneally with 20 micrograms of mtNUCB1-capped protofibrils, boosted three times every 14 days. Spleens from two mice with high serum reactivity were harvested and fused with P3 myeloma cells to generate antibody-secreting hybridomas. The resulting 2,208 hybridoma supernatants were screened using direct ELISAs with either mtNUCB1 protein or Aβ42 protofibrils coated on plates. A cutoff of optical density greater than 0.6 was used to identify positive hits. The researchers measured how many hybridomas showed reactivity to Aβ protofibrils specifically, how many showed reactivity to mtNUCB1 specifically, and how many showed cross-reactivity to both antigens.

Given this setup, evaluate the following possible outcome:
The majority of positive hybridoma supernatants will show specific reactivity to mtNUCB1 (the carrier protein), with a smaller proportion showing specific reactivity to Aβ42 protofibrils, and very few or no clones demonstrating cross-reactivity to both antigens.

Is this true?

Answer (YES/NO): YES